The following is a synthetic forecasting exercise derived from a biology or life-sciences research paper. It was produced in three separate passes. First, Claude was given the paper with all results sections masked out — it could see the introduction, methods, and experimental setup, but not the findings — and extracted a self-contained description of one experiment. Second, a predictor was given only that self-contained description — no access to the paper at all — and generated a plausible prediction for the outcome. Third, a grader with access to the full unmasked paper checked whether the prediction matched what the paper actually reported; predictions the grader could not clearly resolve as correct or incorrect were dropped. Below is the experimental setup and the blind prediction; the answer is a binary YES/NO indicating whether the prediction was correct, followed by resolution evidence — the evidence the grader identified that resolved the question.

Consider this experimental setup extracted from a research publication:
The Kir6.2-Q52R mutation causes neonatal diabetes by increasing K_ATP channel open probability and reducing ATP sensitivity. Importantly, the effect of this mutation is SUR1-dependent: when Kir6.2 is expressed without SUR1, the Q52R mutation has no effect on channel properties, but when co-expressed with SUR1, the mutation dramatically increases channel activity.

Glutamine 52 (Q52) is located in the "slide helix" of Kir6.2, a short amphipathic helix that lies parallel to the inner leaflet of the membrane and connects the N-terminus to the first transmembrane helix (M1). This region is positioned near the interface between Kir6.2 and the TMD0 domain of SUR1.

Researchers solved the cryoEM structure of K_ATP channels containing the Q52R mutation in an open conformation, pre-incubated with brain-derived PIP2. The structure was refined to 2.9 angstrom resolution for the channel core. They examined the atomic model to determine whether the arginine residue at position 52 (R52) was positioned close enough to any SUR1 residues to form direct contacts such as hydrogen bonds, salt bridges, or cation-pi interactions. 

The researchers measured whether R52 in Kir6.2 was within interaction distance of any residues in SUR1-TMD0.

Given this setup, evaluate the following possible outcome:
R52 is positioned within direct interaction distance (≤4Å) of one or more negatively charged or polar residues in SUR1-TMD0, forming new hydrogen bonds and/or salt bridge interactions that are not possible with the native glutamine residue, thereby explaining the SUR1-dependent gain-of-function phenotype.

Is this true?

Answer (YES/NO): NO